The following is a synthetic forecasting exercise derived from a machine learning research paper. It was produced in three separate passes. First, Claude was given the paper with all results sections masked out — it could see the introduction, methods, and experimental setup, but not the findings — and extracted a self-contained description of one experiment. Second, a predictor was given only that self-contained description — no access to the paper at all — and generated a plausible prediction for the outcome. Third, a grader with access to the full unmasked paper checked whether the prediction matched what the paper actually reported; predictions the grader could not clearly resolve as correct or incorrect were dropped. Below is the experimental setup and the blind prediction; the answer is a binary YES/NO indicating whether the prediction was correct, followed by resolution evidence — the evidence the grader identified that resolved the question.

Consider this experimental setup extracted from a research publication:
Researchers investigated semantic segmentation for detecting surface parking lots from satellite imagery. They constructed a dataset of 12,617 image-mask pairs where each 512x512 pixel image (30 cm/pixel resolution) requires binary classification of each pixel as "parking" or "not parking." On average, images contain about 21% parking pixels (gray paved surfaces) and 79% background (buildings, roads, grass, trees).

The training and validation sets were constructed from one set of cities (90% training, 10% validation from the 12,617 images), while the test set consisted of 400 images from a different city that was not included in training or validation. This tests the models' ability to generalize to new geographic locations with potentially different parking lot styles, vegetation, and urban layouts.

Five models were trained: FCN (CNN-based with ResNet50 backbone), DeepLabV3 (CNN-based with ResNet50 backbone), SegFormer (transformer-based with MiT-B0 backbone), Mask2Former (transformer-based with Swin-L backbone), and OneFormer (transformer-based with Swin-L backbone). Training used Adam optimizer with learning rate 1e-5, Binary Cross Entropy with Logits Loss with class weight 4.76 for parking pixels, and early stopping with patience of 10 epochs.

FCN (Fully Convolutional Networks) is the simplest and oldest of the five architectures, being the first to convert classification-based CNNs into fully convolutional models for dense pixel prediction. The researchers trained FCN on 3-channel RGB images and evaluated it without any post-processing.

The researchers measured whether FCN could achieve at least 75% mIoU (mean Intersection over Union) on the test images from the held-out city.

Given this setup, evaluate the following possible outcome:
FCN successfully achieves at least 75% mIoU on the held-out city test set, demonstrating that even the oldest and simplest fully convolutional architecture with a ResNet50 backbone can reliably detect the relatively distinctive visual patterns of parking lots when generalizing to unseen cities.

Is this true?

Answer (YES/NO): YES